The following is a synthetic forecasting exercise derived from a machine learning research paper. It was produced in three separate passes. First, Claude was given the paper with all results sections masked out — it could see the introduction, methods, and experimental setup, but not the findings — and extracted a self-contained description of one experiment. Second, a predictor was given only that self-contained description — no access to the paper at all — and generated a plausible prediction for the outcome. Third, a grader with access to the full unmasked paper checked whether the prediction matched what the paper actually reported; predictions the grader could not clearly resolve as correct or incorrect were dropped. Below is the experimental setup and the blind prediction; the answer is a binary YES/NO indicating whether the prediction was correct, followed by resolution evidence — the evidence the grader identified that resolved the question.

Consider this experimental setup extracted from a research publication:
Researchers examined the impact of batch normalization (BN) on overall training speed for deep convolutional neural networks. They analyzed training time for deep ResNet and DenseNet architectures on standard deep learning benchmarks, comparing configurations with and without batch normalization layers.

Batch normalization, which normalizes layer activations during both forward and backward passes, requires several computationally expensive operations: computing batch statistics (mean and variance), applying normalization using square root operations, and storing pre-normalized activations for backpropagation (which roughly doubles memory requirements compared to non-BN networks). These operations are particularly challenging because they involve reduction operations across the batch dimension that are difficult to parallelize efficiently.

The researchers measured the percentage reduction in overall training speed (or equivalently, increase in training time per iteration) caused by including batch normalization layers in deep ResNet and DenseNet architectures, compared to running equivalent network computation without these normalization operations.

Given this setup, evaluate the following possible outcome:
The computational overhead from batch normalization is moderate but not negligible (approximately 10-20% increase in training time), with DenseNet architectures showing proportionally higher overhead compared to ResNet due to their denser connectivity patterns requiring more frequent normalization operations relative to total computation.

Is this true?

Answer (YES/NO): NO